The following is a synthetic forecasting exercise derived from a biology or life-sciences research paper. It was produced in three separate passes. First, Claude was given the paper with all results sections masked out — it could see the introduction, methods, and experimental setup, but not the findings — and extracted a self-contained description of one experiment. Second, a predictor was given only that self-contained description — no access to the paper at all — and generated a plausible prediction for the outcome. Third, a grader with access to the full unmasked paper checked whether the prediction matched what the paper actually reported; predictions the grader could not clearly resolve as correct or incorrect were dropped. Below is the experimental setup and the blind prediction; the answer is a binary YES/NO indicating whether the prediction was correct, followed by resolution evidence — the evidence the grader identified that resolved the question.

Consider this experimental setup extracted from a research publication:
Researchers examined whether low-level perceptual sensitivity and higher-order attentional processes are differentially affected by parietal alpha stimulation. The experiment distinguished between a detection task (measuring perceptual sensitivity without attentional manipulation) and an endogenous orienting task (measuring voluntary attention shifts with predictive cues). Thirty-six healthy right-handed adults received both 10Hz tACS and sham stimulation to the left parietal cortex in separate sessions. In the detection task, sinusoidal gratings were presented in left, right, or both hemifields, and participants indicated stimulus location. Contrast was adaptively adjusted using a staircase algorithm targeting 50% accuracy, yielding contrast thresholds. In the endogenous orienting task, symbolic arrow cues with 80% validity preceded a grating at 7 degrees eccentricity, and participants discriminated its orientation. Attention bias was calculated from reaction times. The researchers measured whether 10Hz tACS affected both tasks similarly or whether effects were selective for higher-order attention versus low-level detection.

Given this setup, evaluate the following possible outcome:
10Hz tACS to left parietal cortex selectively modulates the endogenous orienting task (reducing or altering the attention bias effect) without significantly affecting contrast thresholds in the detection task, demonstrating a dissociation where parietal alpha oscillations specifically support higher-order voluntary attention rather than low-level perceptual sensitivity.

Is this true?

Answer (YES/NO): YES